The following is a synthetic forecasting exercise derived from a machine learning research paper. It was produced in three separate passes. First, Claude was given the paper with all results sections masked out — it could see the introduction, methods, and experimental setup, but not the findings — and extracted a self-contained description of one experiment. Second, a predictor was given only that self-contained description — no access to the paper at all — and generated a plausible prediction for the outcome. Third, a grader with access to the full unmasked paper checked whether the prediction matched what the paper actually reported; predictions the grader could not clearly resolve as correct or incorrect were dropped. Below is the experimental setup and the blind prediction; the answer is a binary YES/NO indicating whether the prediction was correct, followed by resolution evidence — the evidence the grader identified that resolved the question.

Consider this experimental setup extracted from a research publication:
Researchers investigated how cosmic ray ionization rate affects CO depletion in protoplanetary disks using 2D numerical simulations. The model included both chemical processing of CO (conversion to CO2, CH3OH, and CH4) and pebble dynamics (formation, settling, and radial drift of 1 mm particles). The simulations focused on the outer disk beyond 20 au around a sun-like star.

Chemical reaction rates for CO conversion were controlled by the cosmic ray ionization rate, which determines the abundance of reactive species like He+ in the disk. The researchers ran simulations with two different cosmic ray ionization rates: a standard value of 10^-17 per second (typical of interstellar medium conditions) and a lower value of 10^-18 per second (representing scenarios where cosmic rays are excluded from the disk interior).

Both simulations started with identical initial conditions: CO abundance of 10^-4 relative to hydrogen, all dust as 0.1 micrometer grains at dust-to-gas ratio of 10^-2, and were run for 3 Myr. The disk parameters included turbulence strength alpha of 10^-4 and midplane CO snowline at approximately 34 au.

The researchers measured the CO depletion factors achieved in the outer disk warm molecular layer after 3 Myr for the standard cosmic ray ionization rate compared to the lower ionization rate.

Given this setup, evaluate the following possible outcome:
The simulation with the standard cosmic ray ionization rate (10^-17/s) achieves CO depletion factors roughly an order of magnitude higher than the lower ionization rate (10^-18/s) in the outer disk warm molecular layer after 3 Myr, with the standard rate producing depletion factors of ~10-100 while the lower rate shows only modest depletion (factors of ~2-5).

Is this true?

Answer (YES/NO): YES